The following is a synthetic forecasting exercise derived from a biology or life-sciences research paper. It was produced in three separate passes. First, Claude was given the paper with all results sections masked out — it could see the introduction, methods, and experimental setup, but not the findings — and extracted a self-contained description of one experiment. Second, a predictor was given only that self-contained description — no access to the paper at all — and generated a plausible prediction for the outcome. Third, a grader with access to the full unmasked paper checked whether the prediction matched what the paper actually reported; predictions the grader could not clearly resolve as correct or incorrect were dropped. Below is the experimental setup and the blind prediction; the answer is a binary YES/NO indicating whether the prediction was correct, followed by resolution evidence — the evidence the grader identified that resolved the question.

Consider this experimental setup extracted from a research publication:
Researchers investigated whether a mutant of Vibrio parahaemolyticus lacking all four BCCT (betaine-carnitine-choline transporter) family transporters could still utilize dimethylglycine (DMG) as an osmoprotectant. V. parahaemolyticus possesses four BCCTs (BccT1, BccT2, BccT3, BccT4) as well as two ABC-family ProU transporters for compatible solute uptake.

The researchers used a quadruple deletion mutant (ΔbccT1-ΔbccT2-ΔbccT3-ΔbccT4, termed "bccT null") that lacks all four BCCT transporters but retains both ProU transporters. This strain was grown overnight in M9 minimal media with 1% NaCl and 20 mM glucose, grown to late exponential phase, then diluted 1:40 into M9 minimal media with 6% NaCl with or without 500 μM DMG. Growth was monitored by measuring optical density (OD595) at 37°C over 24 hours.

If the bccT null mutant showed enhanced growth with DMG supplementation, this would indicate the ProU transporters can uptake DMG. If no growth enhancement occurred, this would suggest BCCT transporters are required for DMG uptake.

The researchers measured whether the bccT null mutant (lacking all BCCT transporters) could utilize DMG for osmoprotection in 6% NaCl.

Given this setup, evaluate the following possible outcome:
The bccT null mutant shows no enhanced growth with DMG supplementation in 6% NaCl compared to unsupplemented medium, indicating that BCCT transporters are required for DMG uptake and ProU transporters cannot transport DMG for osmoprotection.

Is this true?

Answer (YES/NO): YES